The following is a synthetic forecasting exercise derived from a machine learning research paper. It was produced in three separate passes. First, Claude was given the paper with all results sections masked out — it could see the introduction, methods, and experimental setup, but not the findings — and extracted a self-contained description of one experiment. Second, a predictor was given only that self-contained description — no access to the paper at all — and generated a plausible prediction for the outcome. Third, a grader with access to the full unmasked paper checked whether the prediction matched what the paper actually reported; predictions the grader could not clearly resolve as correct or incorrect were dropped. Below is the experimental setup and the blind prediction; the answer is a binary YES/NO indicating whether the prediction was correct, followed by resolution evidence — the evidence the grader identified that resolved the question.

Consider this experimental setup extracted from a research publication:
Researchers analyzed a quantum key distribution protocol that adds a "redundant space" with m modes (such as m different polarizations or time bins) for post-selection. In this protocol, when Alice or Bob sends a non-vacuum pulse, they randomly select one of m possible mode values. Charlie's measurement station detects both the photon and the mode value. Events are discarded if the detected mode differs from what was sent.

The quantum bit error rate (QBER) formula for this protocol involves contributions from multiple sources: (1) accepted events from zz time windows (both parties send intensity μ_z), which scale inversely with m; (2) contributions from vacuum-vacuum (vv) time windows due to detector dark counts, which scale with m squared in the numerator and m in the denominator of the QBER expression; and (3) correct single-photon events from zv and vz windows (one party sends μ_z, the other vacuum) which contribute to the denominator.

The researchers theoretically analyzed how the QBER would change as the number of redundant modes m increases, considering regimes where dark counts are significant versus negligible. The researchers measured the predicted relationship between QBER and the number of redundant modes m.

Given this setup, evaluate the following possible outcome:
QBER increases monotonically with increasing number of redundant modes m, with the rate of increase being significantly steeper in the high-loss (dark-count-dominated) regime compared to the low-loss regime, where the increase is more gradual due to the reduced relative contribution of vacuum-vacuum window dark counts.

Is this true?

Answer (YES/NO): NO